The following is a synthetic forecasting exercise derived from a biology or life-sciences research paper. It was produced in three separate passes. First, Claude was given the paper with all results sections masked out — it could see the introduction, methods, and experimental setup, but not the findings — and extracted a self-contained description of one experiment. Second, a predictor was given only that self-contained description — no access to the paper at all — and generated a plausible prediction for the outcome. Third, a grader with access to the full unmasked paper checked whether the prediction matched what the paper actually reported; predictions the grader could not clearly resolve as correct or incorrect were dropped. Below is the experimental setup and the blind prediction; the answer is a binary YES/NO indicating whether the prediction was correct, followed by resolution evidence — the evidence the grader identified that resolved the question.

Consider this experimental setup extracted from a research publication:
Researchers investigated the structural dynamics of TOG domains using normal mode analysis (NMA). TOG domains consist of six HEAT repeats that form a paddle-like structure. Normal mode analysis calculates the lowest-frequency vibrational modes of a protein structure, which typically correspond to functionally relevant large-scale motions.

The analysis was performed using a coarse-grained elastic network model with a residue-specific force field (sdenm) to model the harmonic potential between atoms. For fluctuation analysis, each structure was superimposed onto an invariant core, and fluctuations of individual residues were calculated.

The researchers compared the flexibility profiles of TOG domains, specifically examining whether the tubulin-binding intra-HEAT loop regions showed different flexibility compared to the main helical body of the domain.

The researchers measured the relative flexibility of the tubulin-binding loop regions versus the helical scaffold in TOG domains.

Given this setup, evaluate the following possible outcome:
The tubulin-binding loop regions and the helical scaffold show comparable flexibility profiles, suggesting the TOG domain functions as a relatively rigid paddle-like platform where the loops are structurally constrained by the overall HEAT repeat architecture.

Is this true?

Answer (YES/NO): NO